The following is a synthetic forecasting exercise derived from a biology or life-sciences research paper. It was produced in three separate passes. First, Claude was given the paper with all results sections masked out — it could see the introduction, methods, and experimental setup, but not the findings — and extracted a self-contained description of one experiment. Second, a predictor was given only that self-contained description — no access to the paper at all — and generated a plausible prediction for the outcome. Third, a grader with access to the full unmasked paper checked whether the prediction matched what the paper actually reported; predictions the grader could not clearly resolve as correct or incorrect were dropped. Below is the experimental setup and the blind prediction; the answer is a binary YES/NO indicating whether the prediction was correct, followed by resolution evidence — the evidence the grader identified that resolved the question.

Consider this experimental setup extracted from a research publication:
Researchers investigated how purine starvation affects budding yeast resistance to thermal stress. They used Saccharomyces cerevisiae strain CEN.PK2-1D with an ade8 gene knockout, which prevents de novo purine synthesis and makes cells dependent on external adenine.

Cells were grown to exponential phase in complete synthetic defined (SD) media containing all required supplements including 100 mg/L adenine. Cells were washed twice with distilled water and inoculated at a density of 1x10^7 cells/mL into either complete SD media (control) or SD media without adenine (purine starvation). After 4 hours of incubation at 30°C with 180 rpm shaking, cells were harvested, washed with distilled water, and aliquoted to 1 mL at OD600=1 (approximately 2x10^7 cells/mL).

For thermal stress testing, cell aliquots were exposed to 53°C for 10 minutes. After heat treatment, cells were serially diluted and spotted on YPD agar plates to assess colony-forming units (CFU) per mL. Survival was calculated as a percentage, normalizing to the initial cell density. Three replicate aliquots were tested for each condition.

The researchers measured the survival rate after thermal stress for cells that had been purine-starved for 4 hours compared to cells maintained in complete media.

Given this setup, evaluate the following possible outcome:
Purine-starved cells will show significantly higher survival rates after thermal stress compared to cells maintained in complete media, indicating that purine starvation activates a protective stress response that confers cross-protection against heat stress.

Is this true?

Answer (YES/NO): YES